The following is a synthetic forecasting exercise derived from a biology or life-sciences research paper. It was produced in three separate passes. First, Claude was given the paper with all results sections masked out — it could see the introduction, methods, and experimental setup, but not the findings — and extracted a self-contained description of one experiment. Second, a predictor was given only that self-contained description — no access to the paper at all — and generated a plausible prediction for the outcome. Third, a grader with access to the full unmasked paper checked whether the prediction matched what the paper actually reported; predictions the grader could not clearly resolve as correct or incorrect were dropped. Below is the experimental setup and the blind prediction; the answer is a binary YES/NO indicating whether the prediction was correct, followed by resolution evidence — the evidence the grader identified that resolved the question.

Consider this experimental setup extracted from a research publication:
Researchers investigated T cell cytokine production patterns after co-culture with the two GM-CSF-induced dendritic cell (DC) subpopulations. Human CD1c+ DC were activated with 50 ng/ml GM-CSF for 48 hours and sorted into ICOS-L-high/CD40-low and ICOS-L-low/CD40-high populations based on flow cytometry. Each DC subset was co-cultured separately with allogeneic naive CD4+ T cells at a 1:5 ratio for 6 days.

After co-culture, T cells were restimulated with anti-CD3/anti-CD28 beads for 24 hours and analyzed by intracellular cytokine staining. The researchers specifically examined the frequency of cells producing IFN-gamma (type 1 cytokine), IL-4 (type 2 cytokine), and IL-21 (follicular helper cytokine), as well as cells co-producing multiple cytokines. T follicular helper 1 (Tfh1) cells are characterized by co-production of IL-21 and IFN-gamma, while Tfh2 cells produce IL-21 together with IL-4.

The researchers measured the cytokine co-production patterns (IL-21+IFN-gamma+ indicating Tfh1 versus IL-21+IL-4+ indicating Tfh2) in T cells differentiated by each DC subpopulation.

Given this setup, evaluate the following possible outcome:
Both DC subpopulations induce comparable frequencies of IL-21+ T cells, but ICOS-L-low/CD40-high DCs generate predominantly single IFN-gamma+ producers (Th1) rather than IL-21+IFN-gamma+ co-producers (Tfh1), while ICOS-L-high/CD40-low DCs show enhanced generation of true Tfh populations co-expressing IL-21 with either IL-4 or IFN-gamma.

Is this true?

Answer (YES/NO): NO